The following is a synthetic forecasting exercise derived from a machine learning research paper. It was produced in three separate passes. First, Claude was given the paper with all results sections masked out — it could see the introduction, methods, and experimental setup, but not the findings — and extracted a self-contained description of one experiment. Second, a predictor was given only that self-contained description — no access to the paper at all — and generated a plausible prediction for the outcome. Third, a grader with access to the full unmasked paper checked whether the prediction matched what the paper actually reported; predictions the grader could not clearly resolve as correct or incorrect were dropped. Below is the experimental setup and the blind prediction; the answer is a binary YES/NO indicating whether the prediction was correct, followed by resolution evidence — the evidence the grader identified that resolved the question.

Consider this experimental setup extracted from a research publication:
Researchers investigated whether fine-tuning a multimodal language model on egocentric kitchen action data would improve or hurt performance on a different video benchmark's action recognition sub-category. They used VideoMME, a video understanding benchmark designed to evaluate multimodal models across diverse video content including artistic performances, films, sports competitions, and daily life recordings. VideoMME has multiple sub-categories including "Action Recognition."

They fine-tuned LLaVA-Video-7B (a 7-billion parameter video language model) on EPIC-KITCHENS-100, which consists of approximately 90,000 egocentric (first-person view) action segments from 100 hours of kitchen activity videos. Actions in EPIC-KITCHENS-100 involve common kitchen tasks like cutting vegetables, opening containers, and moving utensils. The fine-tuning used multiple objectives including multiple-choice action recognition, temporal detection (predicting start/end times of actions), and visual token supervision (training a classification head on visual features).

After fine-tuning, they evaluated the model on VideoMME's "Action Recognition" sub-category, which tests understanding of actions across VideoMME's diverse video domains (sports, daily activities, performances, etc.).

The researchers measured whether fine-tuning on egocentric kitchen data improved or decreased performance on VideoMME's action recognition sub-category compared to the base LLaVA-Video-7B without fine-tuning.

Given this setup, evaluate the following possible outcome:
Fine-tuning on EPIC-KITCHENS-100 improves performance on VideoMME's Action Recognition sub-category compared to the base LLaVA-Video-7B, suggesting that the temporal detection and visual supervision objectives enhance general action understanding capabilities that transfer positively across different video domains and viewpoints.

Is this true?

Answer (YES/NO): NO